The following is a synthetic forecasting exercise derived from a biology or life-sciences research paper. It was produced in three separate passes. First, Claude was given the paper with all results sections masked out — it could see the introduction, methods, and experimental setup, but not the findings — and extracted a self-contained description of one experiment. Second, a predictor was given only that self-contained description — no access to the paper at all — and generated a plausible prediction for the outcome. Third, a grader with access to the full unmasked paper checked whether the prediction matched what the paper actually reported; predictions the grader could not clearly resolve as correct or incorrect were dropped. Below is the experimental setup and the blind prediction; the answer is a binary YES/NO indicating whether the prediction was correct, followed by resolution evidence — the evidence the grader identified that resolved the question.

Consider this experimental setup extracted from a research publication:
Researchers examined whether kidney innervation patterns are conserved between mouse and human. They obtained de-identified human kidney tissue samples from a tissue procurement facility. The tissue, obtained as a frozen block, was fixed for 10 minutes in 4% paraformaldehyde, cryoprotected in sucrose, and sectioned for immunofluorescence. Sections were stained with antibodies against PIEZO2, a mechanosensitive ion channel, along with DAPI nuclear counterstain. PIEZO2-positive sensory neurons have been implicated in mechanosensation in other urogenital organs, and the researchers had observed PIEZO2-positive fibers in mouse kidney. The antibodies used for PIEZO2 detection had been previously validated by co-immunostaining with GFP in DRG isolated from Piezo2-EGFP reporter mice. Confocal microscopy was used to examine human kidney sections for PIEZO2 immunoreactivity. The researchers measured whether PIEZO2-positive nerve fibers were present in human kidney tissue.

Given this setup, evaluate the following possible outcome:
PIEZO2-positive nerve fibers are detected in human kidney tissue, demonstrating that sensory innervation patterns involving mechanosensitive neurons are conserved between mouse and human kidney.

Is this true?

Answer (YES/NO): YES